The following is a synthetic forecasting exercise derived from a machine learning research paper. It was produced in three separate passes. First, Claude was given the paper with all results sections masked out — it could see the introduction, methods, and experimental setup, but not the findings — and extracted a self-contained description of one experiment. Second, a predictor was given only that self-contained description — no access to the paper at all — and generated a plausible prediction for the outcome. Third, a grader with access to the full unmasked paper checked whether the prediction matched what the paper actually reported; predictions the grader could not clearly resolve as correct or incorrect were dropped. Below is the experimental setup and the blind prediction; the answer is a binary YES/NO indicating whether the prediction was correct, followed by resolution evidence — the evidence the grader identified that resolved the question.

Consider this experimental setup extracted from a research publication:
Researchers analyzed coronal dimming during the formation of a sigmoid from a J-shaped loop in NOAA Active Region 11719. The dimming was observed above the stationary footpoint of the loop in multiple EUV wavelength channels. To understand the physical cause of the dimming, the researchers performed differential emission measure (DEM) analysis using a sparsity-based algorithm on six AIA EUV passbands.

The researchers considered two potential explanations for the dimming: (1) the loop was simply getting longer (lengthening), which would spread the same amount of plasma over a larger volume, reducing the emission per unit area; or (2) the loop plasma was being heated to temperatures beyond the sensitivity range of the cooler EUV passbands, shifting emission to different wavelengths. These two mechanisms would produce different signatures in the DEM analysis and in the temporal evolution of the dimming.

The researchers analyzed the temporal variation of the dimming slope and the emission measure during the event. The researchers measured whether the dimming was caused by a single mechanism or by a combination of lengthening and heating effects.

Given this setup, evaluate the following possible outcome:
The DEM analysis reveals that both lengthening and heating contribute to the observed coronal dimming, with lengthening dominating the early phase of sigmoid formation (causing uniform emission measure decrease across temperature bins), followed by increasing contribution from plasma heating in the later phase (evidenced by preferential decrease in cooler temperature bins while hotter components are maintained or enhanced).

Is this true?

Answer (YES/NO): YES